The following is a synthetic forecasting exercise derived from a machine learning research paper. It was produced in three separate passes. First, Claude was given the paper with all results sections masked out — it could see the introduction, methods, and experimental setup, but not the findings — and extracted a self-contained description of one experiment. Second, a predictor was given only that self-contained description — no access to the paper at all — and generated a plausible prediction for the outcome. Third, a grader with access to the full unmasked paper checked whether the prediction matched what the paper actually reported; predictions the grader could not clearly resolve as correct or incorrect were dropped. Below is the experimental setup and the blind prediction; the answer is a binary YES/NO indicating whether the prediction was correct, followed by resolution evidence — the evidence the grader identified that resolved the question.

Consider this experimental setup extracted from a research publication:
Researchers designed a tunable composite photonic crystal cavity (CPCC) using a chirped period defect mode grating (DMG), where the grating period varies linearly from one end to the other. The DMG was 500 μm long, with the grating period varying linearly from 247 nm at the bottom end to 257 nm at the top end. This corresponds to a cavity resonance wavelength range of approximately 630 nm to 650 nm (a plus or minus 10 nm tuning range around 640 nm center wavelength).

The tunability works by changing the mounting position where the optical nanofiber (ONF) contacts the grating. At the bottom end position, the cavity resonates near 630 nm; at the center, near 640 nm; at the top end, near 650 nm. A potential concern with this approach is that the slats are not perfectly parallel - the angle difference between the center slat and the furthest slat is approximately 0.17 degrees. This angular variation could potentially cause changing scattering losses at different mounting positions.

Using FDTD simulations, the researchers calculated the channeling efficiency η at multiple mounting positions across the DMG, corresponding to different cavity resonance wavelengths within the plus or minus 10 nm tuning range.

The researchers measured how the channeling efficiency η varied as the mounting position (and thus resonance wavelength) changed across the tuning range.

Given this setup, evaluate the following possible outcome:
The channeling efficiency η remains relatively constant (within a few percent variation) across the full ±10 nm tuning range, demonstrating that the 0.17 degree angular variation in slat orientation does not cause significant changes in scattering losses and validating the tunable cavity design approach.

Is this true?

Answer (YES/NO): YES